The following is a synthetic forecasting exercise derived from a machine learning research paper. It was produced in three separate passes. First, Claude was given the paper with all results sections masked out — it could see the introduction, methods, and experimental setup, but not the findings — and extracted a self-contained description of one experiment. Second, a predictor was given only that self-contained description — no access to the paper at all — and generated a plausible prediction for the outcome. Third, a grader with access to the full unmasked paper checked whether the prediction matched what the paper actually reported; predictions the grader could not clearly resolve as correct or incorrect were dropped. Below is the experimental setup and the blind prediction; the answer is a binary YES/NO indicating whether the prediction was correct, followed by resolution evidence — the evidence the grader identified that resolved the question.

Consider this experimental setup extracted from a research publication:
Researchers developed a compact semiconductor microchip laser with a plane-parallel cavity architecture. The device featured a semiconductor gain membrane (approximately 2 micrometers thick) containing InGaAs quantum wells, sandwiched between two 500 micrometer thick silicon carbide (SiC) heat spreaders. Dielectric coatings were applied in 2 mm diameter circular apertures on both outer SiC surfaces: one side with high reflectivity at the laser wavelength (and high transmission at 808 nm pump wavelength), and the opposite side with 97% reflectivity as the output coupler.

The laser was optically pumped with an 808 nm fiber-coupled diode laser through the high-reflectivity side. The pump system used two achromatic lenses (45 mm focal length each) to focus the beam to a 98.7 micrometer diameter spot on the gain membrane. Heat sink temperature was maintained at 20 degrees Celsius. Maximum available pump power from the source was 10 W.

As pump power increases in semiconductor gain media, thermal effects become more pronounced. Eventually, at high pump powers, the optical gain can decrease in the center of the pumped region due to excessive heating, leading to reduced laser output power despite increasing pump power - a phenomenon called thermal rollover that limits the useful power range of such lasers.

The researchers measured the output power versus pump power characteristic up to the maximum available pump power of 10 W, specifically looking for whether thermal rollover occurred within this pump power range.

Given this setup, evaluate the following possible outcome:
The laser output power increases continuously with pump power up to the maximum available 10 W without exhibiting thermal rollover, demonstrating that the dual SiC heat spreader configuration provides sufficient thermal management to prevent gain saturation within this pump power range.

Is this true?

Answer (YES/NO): NO